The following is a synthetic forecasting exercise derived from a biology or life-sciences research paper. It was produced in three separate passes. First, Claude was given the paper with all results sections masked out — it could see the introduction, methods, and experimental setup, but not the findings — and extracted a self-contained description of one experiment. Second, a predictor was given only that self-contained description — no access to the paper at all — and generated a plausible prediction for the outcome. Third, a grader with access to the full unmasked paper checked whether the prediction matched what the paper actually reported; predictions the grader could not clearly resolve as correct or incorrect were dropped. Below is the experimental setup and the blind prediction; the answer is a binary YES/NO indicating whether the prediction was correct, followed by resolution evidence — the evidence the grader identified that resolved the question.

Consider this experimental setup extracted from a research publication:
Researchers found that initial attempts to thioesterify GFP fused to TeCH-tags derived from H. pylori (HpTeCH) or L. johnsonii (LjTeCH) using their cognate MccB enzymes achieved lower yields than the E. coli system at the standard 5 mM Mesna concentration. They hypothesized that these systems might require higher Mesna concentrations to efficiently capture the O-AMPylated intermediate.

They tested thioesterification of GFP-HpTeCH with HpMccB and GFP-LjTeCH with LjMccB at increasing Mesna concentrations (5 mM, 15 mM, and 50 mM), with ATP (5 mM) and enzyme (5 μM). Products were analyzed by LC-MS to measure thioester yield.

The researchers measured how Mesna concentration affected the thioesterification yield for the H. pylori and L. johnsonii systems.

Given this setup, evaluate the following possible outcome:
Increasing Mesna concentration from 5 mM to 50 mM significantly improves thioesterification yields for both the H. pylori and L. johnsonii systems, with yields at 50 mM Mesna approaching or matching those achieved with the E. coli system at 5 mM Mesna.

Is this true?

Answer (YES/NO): YES